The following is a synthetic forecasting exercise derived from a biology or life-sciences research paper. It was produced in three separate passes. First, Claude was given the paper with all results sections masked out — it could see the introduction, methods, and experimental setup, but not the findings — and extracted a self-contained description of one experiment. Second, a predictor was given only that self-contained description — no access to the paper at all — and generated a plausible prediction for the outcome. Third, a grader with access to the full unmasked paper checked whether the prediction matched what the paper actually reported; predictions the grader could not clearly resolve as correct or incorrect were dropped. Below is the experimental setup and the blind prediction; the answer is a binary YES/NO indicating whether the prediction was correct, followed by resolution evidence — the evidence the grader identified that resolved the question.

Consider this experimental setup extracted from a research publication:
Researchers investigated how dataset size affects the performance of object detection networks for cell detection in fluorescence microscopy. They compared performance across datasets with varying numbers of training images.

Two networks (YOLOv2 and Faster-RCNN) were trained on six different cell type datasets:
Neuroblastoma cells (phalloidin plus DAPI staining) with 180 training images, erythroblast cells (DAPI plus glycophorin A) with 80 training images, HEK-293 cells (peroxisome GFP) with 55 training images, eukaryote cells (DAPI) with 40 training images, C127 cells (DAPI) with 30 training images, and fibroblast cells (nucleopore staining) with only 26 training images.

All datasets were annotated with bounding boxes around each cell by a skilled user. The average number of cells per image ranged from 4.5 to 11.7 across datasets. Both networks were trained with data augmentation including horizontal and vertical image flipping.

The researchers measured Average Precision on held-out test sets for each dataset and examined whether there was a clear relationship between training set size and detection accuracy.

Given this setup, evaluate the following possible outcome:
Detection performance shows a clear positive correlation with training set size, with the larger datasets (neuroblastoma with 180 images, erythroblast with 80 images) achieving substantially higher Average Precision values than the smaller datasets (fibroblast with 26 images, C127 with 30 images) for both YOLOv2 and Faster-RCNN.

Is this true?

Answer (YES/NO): NO